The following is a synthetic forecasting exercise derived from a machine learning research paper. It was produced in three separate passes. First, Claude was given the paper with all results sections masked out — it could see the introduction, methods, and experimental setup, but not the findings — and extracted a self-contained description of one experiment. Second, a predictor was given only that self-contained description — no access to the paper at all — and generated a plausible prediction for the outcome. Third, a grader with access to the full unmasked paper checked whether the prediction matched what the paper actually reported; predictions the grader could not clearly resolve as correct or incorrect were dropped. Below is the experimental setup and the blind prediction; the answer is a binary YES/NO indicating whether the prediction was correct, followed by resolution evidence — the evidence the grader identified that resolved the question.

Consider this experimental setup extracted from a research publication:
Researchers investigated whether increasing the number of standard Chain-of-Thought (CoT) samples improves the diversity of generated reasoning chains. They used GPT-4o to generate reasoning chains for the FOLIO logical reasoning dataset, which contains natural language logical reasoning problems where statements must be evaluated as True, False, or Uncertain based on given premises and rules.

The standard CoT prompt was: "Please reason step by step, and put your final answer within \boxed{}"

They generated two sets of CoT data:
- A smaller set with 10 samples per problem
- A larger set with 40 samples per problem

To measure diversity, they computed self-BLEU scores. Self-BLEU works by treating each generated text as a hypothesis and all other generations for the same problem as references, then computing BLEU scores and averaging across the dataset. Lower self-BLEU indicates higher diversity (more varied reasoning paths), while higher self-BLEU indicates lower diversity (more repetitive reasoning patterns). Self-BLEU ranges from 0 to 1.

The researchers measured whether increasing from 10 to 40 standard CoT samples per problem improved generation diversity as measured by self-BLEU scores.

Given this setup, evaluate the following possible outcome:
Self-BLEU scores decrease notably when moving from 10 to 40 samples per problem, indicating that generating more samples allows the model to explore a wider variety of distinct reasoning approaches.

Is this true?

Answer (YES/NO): NO